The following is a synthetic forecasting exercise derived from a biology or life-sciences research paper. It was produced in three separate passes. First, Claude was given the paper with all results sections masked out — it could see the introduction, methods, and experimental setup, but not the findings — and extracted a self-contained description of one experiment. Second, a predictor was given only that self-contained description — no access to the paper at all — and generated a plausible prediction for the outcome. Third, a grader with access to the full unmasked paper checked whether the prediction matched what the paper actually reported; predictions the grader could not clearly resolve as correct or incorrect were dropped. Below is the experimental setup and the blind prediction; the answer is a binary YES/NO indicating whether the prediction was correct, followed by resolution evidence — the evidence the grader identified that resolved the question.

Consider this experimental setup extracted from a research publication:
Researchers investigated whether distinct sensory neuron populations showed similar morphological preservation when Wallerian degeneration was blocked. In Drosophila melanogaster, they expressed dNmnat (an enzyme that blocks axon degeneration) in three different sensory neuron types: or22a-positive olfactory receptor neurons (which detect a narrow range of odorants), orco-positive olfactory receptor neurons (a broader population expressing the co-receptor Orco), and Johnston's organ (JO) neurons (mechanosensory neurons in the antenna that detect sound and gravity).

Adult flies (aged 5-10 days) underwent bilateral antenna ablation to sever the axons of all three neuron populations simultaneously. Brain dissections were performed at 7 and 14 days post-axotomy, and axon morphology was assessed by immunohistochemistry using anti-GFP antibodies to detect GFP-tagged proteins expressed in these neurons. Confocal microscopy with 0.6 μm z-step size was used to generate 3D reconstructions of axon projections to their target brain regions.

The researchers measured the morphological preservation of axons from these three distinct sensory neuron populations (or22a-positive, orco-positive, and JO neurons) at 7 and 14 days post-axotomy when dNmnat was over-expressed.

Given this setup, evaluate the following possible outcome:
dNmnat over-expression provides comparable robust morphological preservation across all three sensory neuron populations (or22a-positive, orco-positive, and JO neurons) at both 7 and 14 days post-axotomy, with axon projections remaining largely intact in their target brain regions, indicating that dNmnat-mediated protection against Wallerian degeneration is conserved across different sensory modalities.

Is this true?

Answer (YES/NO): YES